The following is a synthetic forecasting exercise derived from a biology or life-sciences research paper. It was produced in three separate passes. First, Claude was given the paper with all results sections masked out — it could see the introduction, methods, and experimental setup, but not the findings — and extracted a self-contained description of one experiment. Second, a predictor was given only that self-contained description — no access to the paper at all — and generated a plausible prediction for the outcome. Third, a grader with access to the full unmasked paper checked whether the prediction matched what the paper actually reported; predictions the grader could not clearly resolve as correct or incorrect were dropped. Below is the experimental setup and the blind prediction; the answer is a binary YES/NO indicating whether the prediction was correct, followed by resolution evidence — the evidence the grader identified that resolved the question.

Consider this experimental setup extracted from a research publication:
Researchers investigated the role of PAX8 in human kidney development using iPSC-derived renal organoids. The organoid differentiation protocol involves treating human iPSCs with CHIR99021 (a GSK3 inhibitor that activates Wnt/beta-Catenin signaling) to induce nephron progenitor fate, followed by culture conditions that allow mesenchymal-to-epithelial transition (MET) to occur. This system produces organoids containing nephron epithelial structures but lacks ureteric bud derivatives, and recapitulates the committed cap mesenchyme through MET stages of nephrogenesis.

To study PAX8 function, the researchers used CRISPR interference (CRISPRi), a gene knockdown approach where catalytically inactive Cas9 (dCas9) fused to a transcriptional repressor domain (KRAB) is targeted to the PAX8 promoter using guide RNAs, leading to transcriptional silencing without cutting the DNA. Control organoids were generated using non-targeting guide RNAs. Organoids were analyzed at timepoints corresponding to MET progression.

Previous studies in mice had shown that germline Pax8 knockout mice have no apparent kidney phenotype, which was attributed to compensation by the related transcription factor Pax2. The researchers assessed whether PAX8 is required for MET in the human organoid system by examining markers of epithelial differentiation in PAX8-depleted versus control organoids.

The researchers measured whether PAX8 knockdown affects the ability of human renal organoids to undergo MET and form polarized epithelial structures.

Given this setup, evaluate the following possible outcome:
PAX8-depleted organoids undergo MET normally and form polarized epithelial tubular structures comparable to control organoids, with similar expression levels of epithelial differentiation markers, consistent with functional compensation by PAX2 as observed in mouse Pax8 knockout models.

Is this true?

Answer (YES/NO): NO